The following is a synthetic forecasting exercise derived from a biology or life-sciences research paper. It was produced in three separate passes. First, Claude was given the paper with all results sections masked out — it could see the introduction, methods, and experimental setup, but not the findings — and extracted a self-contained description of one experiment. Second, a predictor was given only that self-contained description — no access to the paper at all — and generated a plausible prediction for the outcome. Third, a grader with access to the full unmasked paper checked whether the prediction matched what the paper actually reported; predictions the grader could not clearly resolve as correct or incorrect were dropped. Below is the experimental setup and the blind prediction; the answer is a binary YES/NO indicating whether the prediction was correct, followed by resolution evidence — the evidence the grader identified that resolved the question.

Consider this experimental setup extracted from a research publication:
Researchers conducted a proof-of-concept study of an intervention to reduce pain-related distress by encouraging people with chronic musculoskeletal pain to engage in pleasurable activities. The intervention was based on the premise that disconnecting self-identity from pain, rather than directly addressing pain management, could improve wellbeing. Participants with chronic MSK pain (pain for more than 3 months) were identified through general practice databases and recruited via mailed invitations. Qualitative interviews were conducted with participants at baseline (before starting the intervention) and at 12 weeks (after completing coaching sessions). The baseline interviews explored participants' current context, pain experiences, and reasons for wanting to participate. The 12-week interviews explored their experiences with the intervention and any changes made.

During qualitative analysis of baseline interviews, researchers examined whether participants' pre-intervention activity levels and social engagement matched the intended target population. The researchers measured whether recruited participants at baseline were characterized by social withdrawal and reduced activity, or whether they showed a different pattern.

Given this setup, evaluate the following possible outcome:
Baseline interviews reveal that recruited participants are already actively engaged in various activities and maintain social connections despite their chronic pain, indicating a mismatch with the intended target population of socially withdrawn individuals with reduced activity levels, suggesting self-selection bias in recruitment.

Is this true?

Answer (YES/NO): YES